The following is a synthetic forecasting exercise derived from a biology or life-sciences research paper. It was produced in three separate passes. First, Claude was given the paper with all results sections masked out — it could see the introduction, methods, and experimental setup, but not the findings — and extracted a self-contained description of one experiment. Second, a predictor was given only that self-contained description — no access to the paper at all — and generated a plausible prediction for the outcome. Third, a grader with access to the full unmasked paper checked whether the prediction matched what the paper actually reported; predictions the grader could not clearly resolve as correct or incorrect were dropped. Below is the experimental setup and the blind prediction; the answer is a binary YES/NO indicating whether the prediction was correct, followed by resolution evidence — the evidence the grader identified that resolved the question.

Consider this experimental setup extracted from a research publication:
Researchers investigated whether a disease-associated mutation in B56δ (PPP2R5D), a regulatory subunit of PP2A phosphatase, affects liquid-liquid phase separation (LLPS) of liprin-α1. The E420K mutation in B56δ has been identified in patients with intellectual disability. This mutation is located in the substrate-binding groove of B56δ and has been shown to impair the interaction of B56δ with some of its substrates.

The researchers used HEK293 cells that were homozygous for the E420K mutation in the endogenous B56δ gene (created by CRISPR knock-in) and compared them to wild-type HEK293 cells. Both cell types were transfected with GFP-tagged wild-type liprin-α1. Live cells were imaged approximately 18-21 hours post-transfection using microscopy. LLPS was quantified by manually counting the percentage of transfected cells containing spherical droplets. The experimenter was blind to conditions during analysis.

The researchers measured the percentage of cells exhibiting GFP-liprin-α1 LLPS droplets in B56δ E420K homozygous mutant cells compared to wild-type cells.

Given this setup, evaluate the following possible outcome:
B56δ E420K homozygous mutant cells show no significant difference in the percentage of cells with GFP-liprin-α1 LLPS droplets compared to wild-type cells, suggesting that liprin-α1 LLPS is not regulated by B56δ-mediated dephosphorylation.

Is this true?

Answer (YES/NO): NO